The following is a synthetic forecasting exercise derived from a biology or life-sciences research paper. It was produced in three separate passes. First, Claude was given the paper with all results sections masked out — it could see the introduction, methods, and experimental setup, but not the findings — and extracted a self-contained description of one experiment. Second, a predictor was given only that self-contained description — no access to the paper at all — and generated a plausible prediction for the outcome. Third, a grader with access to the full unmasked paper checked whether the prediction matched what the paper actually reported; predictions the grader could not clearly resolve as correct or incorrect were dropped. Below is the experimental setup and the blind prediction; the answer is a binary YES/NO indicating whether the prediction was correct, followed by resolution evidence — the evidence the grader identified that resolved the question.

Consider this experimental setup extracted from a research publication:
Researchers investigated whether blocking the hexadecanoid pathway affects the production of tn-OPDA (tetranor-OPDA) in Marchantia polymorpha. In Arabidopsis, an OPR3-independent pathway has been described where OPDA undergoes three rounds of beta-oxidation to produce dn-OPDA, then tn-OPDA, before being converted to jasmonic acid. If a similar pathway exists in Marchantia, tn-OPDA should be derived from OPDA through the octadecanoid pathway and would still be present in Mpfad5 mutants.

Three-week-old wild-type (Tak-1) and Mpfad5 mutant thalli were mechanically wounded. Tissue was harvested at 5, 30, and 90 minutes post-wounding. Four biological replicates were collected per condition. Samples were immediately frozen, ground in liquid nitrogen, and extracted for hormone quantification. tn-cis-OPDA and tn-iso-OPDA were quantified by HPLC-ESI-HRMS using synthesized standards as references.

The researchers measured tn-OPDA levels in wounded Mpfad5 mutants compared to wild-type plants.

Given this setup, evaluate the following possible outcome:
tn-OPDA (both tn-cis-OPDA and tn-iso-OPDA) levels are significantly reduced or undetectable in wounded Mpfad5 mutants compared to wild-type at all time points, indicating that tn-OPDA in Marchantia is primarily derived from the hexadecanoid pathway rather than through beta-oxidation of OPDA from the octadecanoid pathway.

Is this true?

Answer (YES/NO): NO